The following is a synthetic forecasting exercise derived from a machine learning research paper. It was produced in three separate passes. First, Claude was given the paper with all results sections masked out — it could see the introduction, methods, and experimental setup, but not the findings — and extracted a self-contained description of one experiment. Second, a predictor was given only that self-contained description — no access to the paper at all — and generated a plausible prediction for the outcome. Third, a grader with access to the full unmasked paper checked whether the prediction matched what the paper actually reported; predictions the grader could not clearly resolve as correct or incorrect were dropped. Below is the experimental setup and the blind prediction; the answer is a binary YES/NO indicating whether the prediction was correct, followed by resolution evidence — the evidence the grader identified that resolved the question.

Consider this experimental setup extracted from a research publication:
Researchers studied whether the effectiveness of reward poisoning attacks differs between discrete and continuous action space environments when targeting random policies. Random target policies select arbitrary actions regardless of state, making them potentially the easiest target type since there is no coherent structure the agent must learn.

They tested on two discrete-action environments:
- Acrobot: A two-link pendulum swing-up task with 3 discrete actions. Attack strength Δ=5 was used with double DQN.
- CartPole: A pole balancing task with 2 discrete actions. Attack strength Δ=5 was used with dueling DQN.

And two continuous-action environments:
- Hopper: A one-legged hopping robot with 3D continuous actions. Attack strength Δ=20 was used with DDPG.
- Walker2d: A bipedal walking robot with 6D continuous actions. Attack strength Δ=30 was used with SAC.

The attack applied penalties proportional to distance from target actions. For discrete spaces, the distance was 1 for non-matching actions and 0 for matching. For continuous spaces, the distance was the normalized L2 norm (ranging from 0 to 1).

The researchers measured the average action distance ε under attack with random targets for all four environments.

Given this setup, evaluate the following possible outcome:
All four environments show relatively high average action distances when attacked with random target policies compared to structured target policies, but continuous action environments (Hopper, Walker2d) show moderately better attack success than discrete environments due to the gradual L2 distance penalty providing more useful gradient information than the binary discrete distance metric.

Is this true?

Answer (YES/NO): NO